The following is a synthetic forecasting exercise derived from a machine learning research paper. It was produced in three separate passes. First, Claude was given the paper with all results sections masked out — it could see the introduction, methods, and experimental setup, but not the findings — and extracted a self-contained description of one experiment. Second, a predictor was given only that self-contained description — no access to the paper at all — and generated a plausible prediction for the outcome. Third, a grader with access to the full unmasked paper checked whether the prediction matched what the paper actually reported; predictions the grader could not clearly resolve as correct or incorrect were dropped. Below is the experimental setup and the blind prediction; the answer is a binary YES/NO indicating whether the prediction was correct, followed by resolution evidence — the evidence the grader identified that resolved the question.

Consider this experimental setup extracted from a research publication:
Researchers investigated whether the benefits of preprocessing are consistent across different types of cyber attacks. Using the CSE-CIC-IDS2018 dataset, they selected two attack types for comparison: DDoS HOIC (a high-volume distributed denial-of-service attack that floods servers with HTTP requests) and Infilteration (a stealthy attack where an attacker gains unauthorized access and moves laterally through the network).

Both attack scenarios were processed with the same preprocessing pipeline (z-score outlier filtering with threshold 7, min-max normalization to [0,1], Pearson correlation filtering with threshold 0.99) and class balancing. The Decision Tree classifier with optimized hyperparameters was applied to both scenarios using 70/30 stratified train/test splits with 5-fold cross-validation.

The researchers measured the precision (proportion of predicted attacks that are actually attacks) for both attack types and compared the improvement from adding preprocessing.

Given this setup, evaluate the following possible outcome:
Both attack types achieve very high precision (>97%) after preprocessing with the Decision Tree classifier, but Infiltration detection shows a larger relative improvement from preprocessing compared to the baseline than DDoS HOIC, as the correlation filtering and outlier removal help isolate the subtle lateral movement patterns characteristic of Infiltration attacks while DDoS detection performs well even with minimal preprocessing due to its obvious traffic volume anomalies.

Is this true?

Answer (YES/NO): NO